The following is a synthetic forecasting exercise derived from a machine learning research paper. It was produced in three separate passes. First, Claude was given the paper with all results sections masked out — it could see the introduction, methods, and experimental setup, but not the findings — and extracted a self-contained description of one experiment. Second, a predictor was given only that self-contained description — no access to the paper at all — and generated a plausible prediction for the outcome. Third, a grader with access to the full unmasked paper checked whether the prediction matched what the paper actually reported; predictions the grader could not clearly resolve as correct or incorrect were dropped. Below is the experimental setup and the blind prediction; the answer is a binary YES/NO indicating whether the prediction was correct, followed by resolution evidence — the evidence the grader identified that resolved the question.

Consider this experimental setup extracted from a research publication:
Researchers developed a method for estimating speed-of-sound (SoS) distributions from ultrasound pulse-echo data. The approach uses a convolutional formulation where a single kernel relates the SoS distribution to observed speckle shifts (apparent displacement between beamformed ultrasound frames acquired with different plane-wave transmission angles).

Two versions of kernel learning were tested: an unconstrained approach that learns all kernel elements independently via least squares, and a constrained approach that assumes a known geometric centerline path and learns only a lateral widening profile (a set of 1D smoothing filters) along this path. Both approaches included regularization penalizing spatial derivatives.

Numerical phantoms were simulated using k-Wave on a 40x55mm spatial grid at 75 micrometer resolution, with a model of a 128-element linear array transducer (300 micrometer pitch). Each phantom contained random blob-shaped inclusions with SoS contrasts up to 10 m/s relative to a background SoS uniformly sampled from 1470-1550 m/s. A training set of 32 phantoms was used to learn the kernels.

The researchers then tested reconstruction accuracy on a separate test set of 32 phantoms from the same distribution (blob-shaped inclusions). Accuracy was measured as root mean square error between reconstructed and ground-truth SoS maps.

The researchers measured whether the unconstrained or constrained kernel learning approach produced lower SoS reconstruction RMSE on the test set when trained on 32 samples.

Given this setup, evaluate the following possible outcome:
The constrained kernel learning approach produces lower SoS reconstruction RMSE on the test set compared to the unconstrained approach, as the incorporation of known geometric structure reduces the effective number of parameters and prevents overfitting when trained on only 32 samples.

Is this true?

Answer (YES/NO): YES